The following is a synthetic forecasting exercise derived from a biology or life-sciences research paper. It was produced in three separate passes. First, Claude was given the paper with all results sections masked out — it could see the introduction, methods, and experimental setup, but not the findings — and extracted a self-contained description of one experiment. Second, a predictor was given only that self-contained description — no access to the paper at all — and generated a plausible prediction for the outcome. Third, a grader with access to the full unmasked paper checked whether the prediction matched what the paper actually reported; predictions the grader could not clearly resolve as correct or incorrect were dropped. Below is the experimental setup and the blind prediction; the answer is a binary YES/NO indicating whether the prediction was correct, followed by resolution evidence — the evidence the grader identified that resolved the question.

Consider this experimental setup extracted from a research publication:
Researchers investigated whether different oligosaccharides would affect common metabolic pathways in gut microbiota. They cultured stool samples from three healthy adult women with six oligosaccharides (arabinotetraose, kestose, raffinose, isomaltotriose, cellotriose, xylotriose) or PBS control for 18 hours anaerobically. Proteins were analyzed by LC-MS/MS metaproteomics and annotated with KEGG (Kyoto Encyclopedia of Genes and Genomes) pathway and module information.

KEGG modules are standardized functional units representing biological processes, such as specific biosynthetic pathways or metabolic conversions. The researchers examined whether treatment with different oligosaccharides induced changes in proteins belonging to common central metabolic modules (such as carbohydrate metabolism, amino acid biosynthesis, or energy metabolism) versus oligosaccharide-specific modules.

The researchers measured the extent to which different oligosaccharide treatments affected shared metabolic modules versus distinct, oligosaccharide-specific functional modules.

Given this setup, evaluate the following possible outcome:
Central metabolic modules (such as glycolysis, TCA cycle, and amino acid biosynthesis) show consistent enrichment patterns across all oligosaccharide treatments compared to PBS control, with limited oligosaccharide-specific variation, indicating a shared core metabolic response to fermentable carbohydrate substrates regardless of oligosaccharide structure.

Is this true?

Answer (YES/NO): NO